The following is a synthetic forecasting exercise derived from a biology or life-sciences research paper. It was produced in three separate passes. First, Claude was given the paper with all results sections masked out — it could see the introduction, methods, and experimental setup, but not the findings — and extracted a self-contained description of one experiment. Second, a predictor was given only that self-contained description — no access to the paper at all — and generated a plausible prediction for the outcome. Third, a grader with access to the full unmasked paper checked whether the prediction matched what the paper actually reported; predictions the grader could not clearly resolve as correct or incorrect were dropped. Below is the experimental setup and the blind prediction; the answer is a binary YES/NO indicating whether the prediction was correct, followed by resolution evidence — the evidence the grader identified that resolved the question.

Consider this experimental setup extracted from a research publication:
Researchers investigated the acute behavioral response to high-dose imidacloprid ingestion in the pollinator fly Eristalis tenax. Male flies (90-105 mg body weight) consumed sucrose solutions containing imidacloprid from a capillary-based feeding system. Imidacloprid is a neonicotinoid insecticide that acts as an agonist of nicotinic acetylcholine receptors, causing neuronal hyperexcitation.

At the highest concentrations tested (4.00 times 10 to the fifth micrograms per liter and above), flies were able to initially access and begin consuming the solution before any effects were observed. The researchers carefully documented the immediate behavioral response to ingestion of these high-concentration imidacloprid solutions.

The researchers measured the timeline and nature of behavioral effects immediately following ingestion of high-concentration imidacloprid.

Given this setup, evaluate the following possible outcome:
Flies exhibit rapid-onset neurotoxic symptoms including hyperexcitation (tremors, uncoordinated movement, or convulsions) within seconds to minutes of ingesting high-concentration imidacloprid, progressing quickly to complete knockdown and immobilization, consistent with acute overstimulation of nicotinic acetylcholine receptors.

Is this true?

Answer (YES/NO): YES